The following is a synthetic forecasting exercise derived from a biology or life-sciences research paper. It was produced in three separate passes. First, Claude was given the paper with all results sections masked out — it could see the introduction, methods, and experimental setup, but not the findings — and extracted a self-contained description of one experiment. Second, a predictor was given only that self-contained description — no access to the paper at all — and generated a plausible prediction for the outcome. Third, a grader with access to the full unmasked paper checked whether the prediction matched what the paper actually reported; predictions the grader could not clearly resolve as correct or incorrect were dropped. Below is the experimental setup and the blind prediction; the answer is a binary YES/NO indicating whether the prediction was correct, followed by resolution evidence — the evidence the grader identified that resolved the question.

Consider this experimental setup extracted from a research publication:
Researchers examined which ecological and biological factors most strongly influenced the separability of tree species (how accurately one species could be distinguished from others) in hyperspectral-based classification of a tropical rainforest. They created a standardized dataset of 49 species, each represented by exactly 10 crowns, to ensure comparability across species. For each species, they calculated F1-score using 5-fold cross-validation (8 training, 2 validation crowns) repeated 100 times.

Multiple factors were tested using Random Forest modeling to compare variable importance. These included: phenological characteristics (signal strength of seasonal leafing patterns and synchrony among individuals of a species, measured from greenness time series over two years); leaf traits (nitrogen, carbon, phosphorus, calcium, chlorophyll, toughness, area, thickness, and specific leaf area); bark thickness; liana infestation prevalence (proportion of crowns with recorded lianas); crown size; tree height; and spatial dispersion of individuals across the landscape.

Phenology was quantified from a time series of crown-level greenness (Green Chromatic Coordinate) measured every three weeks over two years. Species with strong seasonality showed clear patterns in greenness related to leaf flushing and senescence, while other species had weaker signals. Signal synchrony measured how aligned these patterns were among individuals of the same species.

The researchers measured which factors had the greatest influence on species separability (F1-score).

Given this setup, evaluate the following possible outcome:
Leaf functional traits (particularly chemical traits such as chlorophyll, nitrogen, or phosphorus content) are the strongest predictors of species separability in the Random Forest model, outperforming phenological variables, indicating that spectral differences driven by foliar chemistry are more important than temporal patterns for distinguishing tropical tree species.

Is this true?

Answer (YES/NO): NO